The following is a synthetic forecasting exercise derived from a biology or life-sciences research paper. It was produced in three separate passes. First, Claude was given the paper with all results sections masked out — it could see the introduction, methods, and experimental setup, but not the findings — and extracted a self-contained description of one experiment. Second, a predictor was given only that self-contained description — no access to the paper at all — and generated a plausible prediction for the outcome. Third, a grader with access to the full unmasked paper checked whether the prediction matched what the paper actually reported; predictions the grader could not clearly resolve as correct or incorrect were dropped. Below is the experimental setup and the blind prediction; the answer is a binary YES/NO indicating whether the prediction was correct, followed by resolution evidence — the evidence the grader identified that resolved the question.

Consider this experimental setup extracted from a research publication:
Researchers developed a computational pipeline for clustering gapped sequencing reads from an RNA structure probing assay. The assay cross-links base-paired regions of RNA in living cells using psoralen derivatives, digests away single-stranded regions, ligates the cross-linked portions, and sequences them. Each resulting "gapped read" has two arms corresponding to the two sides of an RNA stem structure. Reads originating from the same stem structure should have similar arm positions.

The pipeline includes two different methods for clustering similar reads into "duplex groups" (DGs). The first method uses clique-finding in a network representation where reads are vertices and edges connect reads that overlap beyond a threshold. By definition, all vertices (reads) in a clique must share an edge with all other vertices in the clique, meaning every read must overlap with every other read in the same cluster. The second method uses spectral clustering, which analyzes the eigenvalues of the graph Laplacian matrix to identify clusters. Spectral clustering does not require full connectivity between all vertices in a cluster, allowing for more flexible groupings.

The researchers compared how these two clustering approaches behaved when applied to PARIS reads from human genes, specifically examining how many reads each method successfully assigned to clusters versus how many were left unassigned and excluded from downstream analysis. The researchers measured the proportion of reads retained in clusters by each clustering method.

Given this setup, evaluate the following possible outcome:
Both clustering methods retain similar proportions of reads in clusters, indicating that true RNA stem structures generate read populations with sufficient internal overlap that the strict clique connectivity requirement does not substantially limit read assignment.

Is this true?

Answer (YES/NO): NO